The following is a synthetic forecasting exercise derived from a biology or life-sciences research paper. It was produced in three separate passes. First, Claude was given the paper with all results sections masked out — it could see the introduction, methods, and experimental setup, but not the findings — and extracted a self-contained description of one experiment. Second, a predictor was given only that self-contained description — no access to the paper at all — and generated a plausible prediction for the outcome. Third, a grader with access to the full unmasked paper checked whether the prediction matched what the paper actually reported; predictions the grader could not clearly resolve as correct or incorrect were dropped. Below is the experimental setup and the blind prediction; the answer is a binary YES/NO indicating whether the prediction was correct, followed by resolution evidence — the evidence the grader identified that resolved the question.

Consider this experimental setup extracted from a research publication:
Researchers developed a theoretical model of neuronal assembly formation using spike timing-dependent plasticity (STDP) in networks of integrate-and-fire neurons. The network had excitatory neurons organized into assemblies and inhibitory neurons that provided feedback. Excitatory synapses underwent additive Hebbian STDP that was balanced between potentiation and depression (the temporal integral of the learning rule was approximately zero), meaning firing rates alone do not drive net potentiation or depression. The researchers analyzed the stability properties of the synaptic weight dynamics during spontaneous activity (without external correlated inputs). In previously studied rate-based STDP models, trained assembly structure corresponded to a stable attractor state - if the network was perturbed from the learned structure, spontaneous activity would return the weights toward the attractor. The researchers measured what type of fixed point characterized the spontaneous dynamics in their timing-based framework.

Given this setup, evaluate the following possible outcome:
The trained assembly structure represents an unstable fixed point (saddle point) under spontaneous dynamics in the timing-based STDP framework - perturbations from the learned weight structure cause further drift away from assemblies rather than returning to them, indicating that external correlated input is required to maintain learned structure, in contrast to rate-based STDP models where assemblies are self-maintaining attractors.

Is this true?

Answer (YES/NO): NO